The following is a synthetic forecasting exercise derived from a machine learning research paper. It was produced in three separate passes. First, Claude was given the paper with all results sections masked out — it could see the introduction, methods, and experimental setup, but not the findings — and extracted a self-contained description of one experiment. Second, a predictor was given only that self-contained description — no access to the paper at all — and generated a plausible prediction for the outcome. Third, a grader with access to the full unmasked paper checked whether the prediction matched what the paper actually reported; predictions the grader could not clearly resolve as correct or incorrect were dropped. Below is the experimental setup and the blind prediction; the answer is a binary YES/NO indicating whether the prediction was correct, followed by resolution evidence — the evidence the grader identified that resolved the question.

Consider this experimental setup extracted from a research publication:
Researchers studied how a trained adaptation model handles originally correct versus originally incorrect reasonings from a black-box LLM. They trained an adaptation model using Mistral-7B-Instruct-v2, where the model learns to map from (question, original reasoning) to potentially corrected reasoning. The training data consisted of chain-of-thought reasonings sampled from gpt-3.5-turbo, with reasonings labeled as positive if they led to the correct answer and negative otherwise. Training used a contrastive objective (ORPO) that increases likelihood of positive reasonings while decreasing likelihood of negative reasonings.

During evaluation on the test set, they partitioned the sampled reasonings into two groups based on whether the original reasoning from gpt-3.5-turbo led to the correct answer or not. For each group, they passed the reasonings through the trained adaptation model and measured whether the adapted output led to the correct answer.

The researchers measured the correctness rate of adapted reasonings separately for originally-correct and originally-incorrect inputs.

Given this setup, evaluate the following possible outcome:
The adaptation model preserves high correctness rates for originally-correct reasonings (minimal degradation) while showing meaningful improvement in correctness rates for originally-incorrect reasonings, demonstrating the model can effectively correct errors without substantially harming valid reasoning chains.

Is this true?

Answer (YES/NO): YES